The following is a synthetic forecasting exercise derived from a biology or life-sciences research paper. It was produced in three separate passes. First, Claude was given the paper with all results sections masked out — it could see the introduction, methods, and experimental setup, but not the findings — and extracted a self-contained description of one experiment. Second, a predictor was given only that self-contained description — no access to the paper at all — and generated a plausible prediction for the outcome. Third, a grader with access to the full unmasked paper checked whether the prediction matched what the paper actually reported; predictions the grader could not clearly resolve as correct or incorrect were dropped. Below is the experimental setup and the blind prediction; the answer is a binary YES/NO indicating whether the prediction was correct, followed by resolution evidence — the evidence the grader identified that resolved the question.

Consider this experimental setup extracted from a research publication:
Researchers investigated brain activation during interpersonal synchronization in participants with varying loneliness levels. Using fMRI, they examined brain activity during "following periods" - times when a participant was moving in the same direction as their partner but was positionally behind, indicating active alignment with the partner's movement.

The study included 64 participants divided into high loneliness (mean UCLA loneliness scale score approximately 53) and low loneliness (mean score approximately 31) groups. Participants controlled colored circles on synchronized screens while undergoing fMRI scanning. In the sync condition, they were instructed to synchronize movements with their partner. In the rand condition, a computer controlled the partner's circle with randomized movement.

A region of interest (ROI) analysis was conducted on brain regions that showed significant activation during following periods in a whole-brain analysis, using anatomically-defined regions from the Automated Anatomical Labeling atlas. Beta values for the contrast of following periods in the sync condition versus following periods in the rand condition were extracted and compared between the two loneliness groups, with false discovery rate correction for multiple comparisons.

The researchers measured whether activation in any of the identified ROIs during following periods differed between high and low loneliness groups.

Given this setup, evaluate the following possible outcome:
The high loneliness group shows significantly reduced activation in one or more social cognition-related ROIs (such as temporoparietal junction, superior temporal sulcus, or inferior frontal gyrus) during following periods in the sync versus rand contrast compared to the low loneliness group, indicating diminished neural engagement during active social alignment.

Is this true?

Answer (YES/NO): NO